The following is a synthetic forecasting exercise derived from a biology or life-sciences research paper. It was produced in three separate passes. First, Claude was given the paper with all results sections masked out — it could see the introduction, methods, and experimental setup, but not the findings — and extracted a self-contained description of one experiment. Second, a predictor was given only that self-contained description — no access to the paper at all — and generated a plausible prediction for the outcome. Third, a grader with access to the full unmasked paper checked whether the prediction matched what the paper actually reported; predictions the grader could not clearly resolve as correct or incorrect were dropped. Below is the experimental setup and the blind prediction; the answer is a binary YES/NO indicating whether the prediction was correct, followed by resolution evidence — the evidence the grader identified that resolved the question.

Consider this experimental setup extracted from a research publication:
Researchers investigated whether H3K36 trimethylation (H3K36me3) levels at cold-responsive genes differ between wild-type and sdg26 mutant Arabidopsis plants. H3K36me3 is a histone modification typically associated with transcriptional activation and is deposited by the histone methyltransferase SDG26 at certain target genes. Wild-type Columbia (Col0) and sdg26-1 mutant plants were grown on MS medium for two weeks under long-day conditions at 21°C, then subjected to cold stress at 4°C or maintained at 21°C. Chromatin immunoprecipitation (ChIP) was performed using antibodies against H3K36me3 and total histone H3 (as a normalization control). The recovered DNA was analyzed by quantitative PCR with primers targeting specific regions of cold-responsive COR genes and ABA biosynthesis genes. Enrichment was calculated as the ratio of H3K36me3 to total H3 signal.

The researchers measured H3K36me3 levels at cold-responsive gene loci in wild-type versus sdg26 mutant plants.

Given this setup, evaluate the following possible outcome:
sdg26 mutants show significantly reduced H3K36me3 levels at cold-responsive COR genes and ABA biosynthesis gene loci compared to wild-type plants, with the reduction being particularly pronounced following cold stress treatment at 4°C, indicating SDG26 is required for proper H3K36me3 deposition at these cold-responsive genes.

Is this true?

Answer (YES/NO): YES